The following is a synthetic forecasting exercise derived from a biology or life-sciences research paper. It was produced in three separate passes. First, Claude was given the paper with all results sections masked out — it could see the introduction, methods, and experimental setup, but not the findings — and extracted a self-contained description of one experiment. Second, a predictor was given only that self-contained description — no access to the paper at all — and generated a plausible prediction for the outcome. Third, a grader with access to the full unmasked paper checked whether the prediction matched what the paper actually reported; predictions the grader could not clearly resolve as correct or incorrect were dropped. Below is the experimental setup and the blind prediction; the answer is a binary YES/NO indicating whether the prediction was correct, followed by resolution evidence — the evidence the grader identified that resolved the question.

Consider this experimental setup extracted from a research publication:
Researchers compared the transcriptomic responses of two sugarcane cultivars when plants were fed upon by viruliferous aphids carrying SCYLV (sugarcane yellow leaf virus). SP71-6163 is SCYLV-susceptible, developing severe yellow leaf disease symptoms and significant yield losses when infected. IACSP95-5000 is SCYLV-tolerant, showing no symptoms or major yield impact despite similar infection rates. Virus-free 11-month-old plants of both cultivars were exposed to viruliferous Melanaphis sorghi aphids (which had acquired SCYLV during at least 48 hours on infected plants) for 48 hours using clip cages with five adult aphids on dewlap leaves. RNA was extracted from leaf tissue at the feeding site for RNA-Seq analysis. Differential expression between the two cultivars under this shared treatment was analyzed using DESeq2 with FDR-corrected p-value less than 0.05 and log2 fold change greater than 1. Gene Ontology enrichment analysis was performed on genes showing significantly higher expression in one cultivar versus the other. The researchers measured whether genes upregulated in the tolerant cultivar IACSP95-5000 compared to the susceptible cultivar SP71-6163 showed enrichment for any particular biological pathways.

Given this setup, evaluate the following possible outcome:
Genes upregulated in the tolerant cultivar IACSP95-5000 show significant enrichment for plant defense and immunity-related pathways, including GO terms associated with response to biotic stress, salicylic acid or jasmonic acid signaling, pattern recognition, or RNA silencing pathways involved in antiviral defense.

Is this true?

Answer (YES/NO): NO